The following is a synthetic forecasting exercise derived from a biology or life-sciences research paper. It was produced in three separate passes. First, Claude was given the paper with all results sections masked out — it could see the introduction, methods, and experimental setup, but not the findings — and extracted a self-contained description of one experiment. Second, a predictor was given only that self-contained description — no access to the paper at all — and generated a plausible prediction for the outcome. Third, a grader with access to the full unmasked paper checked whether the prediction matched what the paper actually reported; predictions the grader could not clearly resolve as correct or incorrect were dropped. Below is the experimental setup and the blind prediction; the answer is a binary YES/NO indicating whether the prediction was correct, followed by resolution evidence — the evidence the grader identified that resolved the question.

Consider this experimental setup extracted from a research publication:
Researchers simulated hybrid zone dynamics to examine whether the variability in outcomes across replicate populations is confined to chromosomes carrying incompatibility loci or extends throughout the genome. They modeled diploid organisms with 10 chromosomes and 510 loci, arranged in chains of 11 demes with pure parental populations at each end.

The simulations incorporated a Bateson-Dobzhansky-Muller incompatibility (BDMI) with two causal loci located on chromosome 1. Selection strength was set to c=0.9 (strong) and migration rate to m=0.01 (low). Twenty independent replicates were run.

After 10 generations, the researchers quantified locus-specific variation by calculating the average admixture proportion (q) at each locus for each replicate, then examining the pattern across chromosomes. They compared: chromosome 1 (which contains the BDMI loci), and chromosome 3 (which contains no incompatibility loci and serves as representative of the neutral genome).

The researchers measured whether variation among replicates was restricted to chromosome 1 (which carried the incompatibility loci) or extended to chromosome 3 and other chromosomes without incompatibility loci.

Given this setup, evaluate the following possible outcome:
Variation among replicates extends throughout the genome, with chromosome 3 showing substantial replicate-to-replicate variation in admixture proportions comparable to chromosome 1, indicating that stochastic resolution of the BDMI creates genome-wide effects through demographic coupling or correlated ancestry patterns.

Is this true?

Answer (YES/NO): YES